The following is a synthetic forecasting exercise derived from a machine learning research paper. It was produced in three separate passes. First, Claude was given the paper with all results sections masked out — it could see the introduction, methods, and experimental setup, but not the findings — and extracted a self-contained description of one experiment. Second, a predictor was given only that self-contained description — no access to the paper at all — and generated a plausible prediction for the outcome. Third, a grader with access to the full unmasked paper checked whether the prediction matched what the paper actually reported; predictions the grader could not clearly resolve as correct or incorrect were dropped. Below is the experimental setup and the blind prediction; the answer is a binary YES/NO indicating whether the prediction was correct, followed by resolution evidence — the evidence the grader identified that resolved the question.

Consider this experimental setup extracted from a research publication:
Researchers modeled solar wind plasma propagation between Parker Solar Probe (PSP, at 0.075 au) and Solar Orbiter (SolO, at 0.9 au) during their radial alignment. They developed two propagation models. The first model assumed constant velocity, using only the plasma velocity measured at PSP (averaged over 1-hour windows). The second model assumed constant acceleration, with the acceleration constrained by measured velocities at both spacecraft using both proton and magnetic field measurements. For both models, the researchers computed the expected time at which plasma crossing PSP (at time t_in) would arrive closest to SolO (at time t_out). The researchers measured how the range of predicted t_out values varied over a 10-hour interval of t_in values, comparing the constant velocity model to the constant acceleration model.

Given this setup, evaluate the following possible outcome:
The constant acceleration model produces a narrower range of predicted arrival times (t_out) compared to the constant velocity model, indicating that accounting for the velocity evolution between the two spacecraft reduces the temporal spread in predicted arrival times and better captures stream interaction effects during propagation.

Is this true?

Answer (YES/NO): YES